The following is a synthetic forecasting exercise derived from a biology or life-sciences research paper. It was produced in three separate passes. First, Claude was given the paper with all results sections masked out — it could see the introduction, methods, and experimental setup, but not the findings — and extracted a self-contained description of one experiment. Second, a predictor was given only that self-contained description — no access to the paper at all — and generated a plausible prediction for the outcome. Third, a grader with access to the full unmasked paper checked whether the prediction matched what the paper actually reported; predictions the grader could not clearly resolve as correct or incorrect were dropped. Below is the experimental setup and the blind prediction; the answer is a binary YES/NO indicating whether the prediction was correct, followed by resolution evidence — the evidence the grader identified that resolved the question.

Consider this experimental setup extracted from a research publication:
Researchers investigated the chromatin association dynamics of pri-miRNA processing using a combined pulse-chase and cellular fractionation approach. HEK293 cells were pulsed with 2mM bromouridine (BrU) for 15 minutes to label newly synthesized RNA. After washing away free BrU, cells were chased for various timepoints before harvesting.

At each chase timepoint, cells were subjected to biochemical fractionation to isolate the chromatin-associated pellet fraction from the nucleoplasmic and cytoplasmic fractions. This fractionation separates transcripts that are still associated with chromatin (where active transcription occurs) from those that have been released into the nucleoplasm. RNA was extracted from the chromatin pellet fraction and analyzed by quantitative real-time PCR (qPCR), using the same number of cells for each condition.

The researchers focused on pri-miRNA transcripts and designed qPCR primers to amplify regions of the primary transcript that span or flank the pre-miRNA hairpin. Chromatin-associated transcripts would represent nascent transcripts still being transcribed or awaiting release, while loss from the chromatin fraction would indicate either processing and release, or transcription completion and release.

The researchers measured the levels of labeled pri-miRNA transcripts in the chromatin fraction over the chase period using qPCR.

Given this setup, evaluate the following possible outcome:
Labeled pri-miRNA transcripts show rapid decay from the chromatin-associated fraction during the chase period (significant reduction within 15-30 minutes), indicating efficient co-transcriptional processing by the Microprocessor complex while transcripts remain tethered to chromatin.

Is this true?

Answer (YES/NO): NO